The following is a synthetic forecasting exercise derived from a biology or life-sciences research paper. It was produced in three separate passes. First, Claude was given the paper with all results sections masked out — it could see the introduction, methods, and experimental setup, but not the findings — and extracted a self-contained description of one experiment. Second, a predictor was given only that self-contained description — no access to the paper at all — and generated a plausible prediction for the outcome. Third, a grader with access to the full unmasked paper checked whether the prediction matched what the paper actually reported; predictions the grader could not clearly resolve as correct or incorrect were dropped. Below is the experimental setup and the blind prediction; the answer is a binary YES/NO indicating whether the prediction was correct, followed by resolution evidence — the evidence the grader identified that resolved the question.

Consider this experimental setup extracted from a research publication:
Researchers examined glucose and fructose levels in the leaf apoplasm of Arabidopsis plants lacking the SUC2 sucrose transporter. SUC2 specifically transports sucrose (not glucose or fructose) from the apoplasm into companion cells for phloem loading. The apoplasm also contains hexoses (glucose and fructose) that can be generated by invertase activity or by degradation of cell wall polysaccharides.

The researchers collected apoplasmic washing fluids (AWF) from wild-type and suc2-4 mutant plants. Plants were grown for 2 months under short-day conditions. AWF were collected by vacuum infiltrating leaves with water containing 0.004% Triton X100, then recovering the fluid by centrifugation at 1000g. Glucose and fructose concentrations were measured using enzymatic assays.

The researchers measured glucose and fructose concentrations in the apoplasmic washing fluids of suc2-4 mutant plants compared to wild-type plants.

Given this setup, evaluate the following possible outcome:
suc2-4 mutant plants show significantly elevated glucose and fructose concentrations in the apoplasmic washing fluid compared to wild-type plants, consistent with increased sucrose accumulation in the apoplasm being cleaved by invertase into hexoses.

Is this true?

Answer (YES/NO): YES